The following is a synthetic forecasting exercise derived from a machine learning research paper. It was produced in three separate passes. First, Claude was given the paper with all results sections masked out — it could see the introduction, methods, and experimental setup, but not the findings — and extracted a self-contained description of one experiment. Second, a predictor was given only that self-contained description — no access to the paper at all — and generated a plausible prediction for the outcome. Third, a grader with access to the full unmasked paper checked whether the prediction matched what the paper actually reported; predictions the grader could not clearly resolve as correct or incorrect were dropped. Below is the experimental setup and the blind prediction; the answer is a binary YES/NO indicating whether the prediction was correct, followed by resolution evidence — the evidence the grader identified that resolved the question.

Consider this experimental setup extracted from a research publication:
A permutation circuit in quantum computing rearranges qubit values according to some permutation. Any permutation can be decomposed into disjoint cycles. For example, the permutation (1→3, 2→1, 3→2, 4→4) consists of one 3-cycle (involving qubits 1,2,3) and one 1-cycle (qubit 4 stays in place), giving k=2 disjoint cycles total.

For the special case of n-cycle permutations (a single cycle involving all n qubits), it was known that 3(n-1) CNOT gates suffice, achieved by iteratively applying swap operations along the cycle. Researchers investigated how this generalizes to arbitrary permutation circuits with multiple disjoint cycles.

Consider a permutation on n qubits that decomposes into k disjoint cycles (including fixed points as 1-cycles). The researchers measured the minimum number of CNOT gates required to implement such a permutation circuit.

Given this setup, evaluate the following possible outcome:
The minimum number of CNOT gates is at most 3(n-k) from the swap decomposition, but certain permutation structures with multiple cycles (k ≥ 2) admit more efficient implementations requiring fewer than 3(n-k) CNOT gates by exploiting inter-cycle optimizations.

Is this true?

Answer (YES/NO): NO